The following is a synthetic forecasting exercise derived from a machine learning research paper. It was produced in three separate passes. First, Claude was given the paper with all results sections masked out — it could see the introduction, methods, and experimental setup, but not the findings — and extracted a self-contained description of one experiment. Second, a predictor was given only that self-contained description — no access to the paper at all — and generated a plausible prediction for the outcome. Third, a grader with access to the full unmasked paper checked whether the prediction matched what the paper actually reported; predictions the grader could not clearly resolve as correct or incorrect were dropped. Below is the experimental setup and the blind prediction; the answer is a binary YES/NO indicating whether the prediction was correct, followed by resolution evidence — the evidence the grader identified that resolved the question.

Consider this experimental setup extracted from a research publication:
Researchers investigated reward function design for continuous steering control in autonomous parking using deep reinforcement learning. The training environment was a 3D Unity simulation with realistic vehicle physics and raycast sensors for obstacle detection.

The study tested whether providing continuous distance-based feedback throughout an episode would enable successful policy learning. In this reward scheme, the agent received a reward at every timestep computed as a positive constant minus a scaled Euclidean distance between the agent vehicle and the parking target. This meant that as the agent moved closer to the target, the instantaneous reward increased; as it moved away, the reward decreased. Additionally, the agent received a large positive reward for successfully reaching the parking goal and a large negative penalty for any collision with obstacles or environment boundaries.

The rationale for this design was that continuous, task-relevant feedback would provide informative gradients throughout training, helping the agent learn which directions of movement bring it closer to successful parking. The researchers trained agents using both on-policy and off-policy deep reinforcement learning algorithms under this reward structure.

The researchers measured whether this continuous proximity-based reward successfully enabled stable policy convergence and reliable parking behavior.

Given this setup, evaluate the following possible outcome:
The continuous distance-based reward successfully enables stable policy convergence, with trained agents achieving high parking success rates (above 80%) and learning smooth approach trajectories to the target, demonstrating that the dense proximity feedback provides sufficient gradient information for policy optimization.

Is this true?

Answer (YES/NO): NO